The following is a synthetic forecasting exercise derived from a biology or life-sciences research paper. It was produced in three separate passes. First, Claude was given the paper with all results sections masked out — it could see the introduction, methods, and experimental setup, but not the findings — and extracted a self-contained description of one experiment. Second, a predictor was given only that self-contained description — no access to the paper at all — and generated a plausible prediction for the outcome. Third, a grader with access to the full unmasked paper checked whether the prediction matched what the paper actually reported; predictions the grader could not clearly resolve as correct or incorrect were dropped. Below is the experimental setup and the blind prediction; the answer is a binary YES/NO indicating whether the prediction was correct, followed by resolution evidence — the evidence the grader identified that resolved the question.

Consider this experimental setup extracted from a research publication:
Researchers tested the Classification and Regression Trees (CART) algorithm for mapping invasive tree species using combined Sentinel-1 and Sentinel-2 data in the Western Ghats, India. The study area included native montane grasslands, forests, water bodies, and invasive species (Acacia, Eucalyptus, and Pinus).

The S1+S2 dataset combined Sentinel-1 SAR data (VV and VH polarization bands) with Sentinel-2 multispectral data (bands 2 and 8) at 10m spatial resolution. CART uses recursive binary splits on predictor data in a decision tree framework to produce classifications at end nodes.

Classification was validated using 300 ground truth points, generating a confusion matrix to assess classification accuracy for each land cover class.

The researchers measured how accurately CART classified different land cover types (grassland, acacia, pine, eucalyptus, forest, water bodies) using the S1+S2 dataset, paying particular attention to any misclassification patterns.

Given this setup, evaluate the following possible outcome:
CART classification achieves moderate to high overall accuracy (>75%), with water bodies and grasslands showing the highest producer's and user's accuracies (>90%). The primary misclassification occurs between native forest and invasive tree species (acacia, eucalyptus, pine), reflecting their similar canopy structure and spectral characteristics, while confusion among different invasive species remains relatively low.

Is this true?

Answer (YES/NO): NO